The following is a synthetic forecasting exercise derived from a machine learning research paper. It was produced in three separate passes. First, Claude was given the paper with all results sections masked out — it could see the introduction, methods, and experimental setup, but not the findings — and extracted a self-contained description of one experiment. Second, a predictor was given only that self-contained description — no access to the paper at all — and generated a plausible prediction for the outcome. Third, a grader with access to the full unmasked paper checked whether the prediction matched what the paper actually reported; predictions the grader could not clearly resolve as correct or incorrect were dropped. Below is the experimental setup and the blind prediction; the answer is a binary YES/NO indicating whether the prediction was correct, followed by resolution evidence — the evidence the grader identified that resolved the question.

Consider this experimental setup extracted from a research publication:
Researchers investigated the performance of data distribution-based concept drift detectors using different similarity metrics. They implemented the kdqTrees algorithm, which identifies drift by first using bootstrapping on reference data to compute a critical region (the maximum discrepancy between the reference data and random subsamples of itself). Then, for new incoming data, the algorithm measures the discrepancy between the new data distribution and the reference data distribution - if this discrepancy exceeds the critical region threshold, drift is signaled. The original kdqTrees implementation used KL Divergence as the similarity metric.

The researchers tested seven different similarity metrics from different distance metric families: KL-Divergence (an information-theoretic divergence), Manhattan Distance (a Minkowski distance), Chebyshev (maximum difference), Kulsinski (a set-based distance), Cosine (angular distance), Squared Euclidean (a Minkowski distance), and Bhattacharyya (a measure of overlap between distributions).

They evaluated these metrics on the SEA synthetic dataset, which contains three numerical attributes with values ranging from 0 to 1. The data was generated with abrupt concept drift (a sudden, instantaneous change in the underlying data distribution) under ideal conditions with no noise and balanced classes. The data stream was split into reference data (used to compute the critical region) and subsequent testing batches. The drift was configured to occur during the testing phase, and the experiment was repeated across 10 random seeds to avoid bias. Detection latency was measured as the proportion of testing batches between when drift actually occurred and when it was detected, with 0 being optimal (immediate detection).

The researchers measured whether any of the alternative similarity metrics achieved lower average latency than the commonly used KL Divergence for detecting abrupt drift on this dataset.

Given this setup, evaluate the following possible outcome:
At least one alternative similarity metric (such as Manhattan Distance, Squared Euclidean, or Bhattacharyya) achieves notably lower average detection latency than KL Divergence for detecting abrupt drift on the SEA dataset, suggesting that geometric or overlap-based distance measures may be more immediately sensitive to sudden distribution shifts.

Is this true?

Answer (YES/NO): NO